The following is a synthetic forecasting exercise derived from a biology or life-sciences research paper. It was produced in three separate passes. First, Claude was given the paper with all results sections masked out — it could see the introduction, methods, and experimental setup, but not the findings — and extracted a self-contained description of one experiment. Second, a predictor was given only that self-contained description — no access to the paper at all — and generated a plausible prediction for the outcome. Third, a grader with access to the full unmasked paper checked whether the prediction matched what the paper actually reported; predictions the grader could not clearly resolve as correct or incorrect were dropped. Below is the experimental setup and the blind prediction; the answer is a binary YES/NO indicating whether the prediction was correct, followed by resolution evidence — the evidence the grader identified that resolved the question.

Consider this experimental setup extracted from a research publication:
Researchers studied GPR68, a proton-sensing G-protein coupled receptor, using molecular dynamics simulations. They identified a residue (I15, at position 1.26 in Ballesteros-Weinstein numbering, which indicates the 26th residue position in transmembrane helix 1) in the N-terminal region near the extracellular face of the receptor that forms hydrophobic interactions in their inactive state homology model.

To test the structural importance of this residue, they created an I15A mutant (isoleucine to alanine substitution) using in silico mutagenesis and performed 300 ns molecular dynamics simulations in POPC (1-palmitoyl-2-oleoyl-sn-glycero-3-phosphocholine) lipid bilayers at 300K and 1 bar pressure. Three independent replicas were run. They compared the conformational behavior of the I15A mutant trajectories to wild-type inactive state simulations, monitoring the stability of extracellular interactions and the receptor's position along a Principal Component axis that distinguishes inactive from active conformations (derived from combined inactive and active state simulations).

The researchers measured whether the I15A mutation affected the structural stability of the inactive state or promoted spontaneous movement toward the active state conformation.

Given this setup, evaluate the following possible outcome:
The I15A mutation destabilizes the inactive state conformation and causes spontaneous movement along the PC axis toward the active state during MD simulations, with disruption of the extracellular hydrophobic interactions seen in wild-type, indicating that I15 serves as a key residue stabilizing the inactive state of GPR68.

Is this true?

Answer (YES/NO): NO